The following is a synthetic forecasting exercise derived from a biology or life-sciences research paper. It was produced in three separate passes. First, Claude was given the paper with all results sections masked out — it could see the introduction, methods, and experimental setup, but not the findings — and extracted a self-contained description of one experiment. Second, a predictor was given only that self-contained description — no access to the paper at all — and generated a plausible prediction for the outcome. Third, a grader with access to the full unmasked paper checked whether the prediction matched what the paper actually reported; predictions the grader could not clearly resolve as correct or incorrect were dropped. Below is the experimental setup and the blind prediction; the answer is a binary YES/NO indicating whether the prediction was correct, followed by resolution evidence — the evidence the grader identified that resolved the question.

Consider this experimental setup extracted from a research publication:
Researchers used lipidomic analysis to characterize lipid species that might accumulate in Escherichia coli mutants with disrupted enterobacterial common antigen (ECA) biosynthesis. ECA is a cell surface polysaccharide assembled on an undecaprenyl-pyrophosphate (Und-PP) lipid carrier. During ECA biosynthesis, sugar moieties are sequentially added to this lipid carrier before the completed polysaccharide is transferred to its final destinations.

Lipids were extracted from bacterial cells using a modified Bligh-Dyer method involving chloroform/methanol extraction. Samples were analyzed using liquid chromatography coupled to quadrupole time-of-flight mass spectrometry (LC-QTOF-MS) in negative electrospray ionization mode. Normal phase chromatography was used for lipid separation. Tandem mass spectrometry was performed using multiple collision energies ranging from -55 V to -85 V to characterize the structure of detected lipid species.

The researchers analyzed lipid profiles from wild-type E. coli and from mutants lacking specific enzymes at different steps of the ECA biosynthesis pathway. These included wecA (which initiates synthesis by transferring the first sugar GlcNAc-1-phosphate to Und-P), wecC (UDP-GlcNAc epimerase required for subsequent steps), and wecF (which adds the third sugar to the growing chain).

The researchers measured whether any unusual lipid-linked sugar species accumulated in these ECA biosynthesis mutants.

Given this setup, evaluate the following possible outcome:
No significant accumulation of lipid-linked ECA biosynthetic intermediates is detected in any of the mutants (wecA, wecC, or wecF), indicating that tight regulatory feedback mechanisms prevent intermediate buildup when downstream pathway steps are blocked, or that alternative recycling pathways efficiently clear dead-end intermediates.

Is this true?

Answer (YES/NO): NO